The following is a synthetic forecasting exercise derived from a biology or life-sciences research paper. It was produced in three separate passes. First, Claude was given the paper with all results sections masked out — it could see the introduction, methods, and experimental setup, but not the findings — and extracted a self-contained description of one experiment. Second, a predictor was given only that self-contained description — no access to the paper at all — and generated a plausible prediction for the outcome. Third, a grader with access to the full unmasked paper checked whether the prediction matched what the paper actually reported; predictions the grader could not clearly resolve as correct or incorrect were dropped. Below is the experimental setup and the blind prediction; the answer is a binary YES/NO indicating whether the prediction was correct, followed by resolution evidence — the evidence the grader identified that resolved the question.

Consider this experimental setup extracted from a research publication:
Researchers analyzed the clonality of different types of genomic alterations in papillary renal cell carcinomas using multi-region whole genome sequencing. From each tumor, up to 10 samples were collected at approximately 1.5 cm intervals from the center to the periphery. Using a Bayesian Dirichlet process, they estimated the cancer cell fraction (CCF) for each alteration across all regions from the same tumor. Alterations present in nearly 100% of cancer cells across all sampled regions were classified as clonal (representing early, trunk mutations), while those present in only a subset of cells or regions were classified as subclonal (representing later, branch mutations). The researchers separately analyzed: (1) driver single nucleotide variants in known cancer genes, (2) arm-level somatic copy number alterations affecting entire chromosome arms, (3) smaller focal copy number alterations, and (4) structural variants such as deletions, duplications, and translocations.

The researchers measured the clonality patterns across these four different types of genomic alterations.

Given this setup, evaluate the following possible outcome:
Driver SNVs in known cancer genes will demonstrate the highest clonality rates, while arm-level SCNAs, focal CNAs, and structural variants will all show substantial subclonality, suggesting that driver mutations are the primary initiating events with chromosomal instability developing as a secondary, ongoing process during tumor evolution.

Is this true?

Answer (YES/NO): NO